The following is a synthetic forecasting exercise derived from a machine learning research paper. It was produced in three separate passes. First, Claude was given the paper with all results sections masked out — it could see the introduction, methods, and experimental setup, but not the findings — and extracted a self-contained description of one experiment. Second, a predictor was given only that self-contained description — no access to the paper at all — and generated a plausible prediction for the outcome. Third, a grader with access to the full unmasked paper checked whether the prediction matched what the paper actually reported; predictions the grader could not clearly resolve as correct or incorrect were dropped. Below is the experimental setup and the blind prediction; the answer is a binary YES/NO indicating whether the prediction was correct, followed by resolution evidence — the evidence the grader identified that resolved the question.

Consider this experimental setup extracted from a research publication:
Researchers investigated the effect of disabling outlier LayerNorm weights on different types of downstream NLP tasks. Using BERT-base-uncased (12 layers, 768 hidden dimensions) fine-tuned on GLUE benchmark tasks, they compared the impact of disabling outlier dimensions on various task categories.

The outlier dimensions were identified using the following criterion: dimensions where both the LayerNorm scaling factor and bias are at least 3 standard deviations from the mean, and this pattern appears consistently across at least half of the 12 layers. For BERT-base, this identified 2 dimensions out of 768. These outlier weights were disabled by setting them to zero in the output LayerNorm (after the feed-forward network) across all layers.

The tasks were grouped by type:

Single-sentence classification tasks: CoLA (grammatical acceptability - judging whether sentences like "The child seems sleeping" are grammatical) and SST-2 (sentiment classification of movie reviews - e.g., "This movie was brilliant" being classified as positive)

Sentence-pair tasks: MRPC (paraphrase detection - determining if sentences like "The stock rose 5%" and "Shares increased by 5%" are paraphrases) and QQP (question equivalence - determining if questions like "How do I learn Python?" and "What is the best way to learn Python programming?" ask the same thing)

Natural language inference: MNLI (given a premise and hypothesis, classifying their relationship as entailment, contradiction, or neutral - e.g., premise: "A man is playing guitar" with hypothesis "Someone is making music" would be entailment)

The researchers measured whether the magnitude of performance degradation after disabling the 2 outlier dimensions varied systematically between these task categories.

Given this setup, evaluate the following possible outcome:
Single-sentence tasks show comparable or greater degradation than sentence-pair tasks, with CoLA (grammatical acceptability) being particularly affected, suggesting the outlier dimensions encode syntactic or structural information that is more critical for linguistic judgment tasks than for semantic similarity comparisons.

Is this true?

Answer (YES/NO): YES